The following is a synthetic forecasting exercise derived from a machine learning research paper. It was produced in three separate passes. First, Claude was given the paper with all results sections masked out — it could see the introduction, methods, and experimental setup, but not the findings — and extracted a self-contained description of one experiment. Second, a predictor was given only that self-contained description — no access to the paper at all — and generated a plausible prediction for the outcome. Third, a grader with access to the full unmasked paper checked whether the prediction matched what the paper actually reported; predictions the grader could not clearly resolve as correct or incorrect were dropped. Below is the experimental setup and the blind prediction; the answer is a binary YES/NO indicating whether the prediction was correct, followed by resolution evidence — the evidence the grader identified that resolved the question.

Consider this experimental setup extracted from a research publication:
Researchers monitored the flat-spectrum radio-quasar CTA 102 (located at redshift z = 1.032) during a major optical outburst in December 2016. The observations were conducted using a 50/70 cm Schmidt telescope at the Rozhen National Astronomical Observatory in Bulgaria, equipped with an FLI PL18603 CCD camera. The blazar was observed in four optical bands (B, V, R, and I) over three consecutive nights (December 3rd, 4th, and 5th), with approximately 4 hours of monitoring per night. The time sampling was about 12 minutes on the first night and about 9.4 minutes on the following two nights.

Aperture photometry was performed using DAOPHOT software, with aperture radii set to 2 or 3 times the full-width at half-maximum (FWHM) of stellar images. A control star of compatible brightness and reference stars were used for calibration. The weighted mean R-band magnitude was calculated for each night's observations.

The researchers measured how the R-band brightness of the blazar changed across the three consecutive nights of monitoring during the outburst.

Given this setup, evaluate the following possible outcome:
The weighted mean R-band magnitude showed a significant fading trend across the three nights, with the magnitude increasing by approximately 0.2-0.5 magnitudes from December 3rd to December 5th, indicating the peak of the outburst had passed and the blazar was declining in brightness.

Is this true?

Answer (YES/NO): NO